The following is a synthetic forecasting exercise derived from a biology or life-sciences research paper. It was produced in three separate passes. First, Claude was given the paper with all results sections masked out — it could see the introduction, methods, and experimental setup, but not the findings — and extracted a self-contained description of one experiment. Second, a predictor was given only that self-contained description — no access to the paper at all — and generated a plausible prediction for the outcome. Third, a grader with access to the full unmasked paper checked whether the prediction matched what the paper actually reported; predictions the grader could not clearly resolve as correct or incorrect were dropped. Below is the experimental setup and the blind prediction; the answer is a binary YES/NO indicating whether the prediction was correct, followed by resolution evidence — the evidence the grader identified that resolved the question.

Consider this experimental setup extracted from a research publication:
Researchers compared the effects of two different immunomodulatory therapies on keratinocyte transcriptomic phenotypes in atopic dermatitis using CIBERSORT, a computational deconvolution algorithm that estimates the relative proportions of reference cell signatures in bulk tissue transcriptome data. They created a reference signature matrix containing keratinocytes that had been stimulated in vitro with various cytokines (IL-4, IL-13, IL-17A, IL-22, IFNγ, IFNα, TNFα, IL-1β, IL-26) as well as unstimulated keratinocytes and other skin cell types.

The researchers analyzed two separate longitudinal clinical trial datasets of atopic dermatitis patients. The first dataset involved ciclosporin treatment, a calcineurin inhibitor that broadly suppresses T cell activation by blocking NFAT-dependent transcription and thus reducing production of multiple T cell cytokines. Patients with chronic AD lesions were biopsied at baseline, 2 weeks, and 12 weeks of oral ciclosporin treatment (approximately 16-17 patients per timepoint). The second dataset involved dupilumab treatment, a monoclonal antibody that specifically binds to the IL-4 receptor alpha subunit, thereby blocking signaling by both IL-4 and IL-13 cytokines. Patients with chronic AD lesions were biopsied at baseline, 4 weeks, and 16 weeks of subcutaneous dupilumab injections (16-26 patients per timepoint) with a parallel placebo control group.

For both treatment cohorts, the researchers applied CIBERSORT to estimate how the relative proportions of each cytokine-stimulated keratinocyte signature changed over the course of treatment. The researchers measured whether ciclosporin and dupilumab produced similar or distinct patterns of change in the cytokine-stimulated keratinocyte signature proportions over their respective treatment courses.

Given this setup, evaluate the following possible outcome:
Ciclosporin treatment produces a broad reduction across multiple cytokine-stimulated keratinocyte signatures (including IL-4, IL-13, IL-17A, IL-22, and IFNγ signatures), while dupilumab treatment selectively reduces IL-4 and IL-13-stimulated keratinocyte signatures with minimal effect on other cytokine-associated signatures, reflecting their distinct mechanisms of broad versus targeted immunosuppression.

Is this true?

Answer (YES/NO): NO